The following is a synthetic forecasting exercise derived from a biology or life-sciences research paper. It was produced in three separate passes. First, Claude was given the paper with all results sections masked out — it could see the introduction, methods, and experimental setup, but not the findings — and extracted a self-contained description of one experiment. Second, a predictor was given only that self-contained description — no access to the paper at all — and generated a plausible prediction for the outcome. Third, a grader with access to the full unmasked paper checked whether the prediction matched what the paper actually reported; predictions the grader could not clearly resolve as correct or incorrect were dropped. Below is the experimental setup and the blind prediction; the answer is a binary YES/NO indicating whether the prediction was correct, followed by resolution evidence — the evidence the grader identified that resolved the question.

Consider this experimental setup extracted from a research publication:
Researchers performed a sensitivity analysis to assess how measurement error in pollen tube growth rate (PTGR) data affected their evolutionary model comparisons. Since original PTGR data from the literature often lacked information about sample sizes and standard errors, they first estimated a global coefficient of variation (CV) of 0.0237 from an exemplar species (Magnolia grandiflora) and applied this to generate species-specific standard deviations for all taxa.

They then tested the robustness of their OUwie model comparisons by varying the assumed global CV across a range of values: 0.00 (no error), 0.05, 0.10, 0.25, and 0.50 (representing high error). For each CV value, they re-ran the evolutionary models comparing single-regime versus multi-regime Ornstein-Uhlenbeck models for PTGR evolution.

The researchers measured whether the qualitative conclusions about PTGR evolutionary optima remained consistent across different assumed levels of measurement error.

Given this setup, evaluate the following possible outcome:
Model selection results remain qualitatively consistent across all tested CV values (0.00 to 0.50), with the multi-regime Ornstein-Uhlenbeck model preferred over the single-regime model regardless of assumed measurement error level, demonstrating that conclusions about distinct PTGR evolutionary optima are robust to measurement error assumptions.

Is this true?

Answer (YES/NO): NO